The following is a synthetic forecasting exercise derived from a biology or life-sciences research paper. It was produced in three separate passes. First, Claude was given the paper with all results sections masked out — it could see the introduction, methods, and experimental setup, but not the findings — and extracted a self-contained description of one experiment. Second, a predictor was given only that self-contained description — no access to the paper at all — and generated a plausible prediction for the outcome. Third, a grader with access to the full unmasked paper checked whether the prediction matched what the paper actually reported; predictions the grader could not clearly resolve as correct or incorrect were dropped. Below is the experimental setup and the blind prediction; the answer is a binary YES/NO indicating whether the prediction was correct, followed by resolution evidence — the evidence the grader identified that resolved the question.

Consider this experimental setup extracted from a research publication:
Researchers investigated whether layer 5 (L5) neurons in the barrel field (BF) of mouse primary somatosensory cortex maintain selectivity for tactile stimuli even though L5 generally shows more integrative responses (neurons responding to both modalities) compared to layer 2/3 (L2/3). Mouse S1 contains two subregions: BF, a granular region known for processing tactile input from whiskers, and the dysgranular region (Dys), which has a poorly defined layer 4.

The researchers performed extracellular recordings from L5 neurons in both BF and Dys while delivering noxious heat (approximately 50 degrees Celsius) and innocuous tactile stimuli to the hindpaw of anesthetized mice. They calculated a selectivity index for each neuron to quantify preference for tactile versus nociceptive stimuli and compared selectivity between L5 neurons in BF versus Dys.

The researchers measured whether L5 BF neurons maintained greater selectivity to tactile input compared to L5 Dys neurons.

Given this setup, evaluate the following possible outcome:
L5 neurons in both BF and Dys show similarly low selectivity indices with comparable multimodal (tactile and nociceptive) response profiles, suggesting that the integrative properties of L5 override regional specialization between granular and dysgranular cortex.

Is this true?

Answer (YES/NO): NO